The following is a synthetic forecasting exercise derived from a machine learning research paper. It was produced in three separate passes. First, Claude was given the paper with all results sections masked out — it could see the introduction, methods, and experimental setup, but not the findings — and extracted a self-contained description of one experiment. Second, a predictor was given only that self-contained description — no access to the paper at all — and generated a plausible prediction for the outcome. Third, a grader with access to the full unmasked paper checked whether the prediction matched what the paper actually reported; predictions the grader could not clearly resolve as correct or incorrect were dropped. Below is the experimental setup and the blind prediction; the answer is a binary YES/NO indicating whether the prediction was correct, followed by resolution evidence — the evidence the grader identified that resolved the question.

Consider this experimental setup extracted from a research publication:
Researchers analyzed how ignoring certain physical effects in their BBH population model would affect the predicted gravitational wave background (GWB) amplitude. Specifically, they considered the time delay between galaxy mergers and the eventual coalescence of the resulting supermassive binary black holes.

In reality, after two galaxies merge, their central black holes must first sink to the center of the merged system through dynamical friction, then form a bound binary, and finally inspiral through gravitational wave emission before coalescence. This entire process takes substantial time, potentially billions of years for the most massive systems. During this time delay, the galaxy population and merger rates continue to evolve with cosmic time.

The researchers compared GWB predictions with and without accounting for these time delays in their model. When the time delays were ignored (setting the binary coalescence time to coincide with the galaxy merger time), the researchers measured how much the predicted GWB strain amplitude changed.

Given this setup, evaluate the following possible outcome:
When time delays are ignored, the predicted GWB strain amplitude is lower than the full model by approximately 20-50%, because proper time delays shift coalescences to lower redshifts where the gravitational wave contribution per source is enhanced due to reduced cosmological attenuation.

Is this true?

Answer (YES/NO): NO